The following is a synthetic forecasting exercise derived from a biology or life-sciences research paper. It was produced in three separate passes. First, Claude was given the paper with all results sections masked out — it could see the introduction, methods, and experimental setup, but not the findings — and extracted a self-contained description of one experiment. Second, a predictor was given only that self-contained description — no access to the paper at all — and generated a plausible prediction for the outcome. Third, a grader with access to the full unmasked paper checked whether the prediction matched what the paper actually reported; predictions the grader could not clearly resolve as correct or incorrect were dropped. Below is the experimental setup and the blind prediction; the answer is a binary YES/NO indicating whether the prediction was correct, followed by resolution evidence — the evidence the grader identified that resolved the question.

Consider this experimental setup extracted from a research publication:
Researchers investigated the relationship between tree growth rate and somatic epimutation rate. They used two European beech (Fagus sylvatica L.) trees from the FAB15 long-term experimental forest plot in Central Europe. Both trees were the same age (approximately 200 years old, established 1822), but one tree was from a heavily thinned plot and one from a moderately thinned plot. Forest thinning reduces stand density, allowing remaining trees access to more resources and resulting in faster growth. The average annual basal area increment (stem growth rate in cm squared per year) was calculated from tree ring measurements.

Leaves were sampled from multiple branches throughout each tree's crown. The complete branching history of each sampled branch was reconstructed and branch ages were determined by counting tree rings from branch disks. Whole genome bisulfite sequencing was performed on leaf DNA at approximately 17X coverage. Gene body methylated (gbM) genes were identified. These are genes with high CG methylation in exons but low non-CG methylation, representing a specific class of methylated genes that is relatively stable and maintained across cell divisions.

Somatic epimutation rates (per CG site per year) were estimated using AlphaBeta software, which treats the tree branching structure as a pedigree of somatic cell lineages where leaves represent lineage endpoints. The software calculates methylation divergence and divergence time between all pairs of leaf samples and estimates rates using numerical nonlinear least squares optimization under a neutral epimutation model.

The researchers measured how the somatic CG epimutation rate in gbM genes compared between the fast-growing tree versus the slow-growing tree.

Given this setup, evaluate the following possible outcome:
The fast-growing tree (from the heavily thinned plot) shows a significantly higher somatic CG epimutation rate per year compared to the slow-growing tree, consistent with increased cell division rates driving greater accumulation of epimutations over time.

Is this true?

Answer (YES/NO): YES